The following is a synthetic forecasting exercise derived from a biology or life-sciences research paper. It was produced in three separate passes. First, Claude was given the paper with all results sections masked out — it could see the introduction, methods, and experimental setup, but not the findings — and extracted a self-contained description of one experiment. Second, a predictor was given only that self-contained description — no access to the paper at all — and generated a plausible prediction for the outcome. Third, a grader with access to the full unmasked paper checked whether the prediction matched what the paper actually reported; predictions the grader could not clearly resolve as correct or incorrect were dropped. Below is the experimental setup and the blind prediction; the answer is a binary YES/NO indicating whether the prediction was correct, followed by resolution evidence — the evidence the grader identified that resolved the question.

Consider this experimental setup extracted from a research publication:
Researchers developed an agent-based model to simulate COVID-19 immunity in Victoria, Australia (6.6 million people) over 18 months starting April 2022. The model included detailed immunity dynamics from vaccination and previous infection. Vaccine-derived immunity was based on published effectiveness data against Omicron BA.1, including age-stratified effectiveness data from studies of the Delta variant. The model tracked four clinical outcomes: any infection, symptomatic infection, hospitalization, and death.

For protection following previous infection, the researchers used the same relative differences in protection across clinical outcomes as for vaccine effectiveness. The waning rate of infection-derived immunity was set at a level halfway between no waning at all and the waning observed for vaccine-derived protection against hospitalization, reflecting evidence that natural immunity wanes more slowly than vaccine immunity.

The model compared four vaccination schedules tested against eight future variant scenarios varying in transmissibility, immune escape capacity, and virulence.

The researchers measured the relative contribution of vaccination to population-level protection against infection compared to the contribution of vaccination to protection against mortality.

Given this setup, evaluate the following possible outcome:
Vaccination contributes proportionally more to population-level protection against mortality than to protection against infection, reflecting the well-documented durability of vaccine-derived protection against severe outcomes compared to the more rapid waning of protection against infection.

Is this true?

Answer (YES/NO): YES